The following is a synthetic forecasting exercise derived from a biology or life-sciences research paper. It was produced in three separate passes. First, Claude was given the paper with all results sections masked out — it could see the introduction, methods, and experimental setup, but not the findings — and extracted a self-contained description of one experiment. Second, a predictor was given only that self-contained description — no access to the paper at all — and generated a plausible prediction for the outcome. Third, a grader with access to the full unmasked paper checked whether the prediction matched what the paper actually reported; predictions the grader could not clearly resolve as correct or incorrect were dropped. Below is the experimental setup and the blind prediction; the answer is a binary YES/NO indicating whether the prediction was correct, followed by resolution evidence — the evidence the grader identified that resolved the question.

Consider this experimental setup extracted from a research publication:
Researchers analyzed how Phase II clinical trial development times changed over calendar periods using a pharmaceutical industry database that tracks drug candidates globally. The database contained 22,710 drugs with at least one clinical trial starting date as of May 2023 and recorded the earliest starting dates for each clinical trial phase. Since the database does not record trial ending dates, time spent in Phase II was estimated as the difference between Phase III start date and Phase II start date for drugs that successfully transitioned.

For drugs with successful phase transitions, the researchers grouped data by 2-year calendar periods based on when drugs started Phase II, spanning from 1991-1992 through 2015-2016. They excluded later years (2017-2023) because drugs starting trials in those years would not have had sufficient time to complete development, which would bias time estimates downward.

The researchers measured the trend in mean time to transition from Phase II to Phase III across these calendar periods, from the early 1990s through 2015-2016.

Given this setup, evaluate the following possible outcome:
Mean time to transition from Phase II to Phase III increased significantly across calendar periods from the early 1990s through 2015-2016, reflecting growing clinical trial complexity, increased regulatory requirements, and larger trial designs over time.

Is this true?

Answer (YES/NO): NO